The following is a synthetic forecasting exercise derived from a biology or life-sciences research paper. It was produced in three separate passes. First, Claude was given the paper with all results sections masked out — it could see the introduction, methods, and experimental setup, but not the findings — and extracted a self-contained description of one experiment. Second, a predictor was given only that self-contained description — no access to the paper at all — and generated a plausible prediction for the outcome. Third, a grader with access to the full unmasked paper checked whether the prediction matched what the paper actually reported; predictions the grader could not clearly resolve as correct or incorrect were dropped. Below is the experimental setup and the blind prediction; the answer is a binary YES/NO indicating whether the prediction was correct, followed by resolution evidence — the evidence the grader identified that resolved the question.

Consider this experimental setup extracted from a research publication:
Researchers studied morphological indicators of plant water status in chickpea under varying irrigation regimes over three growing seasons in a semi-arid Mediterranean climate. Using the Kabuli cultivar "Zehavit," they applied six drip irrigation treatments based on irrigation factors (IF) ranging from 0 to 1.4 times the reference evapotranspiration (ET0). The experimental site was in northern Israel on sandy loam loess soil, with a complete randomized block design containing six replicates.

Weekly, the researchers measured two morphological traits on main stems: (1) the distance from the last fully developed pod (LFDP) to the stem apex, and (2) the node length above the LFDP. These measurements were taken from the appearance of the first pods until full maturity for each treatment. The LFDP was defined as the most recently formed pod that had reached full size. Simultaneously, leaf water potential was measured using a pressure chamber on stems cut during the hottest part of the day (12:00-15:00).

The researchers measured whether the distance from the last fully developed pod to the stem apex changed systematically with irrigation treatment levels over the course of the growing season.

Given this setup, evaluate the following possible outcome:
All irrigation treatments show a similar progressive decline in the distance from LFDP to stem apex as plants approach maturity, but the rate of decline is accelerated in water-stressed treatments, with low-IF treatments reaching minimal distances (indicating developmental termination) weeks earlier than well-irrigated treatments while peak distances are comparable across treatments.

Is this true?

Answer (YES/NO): NO